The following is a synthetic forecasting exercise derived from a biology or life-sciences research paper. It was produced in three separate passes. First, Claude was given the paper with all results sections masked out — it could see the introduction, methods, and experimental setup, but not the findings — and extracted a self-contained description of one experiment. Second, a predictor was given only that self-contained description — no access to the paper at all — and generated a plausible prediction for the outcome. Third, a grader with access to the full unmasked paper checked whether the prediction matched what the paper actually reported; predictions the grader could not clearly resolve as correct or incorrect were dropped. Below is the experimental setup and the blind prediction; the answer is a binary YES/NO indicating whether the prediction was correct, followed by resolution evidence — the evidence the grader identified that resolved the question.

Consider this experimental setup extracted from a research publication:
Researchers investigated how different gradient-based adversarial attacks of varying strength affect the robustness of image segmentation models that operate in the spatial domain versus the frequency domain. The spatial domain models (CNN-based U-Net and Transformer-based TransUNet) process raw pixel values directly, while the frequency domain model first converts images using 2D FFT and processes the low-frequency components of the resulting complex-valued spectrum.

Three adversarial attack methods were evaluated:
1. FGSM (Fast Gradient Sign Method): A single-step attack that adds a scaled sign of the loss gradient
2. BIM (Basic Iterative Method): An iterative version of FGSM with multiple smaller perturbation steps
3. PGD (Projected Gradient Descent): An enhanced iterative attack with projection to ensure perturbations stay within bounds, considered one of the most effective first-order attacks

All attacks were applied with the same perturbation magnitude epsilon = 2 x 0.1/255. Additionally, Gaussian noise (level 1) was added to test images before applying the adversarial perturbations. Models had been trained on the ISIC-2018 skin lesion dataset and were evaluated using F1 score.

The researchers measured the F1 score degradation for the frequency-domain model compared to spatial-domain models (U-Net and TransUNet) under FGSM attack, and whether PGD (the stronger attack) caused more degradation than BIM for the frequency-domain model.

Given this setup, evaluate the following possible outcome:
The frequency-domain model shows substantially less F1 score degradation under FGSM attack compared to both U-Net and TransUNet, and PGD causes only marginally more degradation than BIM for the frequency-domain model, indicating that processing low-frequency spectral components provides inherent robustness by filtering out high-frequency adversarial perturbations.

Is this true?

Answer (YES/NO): NO